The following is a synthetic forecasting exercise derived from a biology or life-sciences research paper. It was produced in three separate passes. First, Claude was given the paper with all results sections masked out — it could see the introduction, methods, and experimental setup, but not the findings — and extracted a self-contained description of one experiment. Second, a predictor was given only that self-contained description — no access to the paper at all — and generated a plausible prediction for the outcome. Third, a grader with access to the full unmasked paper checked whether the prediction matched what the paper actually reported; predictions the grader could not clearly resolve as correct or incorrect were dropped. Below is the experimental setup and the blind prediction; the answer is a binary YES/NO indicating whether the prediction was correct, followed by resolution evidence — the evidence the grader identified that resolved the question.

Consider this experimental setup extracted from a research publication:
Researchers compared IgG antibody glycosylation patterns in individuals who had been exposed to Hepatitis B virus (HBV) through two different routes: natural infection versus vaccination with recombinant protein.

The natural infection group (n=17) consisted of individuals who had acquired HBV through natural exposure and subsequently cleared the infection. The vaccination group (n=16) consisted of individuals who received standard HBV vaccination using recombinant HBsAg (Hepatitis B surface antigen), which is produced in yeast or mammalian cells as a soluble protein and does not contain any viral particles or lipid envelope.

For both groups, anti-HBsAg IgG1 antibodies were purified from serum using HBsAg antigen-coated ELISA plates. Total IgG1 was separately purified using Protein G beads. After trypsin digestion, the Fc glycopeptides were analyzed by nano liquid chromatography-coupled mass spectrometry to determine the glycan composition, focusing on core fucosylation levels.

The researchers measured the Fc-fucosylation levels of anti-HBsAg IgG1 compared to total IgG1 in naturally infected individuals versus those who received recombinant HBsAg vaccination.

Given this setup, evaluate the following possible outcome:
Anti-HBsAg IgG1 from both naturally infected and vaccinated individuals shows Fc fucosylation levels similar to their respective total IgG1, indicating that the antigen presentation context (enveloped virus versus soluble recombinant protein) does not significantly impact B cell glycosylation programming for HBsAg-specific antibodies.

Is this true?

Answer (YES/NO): NO